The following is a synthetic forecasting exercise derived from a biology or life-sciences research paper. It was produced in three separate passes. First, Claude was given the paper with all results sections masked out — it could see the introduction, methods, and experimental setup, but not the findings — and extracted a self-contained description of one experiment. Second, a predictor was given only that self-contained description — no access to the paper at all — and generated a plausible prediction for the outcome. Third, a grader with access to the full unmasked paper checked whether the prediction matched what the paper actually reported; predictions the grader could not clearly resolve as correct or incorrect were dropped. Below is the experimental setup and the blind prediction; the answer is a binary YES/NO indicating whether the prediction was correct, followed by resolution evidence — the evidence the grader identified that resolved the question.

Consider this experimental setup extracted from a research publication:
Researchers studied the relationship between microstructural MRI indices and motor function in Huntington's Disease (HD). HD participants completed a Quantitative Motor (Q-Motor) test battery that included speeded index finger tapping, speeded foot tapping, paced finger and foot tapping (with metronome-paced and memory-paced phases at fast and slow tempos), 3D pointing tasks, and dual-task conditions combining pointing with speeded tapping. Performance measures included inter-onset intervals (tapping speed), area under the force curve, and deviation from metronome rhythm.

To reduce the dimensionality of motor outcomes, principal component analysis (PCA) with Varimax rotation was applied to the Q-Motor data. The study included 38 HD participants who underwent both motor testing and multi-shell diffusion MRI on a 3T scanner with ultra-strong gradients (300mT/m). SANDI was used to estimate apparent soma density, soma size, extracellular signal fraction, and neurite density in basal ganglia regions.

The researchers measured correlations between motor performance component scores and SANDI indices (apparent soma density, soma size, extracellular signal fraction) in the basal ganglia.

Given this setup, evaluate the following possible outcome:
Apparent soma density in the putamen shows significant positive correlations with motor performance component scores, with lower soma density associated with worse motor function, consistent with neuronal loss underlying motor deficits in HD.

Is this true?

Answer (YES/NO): NO